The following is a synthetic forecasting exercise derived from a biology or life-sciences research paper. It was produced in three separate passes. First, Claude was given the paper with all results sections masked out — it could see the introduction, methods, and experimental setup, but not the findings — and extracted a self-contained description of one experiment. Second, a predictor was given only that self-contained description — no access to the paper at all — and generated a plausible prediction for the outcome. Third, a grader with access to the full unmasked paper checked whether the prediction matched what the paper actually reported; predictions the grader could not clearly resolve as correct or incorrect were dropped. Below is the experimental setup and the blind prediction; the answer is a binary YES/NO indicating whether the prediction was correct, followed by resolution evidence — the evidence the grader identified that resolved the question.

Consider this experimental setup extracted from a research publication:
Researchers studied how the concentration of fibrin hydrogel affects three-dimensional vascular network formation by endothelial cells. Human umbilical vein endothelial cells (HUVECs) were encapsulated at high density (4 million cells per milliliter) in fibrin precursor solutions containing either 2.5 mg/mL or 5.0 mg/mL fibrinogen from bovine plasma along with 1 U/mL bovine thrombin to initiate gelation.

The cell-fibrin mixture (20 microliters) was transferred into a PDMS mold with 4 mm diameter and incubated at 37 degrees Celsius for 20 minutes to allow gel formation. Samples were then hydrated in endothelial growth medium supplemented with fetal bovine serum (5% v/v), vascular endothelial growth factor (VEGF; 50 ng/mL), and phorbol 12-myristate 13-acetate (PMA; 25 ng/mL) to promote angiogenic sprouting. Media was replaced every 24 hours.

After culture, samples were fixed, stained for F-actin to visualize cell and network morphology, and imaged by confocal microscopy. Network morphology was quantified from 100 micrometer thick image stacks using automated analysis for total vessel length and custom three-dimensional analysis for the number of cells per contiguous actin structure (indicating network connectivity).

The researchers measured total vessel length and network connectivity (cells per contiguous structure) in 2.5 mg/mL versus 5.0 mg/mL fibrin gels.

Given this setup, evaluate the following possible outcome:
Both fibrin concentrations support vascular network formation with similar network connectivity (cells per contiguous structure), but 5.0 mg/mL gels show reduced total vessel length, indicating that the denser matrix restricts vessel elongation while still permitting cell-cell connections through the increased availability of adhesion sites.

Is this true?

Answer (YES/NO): NO